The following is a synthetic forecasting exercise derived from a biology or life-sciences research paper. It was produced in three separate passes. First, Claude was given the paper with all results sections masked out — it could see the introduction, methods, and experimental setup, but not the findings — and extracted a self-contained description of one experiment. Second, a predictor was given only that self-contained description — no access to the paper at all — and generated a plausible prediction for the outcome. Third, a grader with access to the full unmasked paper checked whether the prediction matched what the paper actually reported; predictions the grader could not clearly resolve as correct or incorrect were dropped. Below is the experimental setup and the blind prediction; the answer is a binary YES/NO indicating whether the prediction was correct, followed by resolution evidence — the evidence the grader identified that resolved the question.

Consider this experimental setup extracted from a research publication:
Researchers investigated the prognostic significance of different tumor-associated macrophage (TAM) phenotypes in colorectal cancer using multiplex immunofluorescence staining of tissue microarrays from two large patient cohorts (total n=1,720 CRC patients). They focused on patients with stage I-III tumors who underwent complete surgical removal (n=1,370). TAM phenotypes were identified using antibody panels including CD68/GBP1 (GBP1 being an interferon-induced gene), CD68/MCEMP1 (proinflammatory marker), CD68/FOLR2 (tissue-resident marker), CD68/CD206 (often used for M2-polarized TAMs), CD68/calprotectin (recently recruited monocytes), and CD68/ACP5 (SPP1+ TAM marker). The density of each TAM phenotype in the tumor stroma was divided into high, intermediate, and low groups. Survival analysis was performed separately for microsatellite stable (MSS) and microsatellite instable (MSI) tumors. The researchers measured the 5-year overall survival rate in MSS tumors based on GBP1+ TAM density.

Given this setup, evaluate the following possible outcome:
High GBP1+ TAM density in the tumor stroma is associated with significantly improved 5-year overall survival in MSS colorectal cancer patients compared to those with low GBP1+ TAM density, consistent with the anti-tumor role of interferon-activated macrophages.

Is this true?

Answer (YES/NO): YES